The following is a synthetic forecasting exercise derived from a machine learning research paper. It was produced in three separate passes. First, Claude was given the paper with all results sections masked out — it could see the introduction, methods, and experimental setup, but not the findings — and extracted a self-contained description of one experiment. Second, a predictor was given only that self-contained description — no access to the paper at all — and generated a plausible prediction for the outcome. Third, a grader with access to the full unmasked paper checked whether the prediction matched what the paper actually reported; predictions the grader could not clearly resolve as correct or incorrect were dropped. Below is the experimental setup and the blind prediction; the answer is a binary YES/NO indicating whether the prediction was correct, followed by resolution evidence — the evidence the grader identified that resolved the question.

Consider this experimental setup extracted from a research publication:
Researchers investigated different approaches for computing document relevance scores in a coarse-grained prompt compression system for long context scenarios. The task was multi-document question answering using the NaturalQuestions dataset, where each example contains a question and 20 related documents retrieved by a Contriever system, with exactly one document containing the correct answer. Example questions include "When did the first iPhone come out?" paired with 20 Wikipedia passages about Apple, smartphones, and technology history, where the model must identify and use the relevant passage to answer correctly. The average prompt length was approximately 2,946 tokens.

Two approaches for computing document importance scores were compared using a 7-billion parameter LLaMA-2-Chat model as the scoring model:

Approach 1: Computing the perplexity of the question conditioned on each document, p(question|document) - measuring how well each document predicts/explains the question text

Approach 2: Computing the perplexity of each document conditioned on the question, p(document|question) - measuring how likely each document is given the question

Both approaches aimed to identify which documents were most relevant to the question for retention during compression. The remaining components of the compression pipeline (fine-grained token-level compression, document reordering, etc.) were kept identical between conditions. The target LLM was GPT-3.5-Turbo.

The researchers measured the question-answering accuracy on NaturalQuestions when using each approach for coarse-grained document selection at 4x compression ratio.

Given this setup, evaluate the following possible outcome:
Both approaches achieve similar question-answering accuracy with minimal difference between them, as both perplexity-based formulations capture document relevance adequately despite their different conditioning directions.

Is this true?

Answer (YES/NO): NO